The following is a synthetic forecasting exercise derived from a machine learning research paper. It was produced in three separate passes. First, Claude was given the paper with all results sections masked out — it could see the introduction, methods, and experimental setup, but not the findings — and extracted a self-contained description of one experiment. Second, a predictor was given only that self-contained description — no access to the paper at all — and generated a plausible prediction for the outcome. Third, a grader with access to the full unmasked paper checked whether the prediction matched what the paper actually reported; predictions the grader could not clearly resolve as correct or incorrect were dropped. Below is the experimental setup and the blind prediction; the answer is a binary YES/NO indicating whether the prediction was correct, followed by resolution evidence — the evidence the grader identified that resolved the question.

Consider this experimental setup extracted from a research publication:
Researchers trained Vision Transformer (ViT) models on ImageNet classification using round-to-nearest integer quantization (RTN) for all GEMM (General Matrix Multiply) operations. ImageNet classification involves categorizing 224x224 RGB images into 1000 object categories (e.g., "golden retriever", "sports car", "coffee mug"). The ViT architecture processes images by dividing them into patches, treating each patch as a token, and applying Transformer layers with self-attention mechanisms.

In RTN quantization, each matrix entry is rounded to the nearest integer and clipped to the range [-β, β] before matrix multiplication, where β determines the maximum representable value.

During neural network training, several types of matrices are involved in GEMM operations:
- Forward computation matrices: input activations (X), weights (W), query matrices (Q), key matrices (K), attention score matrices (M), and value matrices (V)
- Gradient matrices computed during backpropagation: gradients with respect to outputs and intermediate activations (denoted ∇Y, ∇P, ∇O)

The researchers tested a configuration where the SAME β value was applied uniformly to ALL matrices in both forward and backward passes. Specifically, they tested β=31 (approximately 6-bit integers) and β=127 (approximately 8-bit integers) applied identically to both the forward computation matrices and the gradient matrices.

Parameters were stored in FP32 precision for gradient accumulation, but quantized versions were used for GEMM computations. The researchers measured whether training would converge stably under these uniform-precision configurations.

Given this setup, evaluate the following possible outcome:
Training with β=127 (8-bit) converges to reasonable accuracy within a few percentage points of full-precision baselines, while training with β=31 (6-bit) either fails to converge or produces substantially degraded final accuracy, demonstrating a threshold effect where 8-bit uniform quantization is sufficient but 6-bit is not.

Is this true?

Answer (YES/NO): NO